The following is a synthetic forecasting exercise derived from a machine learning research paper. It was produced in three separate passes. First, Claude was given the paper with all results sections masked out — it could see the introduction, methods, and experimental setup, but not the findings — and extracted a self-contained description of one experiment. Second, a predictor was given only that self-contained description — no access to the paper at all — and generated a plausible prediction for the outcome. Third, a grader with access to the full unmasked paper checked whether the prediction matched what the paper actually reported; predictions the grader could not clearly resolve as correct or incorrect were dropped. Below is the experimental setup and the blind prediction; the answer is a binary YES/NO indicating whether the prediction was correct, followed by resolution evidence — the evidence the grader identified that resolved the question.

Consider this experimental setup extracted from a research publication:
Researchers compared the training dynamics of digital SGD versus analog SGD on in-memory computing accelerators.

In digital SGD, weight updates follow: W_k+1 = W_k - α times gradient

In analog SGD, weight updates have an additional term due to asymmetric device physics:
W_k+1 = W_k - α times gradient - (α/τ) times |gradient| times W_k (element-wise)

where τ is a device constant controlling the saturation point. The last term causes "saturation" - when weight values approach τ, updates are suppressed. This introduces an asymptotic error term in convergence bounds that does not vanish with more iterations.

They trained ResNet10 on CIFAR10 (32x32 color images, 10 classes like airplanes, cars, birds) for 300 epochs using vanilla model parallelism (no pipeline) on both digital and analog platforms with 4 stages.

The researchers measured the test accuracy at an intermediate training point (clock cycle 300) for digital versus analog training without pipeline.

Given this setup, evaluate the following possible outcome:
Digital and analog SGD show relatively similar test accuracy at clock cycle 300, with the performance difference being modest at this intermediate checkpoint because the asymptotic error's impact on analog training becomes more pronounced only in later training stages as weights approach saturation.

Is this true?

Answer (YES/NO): NO